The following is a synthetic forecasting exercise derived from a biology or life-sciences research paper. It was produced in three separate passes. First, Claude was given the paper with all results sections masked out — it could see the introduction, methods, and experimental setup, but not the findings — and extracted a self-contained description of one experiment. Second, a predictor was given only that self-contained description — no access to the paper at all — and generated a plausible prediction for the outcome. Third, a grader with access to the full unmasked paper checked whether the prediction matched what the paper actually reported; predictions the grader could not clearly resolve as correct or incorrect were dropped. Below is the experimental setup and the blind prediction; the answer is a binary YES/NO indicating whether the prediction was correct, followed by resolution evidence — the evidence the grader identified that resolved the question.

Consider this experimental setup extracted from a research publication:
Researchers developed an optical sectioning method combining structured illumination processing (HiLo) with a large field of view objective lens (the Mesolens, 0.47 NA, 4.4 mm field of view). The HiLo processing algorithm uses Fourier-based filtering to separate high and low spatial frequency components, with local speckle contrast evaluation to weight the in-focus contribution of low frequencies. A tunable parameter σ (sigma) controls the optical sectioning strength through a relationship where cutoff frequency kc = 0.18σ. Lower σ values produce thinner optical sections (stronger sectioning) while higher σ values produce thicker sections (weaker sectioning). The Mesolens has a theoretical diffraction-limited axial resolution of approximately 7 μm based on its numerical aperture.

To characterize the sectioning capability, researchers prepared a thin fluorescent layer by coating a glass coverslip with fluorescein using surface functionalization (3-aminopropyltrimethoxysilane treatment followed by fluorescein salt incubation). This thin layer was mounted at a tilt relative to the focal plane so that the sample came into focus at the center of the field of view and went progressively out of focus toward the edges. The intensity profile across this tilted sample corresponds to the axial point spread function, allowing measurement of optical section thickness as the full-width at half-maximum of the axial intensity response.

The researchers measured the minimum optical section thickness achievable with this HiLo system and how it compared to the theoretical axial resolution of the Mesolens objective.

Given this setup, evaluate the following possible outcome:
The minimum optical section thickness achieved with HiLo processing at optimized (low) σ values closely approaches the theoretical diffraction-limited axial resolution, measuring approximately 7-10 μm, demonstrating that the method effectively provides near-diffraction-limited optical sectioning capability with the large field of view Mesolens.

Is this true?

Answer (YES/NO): YES